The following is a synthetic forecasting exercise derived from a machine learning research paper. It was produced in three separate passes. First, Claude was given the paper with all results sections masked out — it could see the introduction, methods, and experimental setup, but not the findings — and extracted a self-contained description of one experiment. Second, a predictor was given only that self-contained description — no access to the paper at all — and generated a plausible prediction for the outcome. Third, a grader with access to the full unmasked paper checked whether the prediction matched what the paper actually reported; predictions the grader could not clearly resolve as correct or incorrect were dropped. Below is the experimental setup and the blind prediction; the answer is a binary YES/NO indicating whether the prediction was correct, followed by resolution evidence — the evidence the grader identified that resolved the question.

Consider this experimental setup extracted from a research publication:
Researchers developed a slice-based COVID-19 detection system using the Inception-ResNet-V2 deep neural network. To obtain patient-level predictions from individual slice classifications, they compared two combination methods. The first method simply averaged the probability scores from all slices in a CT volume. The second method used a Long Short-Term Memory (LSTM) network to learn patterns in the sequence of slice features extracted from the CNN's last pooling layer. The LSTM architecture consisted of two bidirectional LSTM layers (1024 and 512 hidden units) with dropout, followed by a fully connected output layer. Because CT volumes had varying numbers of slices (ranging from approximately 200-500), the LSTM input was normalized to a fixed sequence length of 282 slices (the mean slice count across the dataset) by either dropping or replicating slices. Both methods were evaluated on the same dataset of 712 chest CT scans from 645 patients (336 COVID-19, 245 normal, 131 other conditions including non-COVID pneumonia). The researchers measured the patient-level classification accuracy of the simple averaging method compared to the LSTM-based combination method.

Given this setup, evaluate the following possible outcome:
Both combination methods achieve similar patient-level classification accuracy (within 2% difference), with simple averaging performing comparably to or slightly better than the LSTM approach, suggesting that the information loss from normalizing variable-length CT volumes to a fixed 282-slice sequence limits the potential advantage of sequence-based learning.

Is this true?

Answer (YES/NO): NO